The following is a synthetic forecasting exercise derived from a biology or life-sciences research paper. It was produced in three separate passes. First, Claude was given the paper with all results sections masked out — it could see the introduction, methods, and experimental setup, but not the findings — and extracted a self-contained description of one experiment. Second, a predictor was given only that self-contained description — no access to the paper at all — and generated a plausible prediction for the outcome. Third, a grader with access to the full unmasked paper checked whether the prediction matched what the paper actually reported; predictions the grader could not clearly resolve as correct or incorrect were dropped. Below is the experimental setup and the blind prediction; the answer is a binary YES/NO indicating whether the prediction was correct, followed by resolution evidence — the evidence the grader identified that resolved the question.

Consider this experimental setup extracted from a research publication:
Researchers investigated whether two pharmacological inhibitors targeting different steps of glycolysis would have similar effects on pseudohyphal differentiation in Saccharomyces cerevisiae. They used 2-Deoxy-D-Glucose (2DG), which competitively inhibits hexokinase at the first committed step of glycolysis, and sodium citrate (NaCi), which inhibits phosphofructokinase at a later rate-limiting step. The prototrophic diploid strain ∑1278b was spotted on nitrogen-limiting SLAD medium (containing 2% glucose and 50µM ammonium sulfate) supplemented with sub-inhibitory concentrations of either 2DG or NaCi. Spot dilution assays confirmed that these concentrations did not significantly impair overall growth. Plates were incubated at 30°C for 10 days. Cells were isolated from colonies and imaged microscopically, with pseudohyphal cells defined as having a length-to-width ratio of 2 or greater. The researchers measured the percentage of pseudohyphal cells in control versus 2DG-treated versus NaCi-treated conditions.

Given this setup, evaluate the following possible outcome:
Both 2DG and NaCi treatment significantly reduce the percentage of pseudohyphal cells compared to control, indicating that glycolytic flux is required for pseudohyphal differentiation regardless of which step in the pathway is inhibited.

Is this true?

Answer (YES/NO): YES